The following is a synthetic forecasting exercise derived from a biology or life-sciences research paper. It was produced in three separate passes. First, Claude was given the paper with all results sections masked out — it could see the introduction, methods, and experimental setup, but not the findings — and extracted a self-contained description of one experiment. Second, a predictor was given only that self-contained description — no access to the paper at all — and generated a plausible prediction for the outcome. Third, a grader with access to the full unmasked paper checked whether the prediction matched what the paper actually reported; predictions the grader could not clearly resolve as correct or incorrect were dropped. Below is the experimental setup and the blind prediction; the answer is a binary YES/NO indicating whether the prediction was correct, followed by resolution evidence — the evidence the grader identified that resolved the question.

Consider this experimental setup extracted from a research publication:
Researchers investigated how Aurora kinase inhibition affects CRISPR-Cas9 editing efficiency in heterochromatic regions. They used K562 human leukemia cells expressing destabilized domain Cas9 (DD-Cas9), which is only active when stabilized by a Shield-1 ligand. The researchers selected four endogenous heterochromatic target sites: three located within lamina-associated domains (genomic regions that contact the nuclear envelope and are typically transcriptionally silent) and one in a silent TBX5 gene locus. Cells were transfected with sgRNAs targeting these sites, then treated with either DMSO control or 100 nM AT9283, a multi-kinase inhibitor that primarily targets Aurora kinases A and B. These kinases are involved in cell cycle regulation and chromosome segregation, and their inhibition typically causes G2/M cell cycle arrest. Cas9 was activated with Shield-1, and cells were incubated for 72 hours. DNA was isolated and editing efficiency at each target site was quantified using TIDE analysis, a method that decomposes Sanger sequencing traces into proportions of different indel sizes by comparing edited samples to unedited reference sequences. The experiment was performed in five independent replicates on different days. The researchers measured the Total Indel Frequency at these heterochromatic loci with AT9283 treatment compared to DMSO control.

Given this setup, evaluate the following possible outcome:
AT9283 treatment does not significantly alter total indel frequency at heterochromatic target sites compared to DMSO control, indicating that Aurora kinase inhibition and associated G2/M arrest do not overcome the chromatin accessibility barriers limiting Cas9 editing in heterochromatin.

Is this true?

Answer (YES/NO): NO